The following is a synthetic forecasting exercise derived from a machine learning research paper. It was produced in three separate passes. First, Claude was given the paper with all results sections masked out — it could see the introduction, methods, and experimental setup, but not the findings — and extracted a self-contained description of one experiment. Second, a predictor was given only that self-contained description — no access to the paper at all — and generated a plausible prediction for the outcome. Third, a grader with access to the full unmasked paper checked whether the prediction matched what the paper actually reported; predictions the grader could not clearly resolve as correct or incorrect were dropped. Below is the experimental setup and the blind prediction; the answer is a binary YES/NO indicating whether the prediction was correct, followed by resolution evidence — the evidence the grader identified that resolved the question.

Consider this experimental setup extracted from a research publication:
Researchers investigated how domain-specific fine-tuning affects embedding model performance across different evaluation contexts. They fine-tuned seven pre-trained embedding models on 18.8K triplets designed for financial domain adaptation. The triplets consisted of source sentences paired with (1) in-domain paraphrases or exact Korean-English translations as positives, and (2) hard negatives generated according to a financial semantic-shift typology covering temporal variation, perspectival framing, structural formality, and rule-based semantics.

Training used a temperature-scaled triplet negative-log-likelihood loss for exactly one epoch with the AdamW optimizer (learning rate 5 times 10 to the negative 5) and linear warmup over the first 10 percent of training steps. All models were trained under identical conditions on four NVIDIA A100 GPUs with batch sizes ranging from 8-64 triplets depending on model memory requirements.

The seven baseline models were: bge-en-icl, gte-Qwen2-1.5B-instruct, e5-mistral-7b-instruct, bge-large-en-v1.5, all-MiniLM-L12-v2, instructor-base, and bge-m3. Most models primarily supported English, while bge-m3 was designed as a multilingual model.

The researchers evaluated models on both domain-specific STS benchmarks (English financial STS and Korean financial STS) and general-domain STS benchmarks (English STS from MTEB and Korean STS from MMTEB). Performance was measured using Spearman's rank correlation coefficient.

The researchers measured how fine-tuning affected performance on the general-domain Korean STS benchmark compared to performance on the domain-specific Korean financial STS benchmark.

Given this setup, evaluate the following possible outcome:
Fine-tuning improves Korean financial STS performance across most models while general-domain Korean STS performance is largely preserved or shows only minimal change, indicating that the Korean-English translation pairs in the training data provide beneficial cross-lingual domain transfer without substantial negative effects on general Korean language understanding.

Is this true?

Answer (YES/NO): NO